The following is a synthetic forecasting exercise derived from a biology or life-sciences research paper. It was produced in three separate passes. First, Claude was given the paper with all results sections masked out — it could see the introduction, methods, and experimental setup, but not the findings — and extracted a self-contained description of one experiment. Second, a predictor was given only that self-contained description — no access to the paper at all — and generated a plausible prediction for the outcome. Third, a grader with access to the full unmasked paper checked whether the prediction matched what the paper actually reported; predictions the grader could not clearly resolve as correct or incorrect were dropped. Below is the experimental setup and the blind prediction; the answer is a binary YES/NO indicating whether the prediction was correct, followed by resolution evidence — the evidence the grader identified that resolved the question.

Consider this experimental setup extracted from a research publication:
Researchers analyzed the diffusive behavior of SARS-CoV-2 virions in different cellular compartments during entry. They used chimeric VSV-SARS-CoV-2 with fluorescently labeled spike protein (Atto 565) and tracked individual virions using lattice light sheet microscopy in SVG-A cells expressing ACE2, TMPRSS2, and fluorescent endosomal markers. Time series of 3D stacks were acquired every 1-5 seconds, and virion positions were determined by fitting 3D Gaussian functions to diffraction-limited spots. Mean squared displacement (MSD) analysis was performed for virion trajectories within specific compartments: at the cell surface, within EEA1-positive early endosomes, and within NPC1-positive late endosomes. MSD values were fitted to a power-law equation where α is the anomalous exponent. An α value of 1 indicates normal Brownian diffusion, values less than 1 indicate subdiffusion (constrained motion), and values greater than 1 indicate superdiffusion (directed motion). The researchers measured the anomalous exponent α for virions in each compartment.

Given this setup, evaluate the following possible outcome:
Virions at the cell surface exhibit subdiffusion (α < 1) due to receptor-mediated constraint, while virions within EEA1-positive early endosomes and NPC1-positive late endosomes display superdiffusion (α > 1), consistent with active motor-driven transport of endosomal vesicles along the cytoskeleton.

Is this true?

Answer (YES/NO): YES